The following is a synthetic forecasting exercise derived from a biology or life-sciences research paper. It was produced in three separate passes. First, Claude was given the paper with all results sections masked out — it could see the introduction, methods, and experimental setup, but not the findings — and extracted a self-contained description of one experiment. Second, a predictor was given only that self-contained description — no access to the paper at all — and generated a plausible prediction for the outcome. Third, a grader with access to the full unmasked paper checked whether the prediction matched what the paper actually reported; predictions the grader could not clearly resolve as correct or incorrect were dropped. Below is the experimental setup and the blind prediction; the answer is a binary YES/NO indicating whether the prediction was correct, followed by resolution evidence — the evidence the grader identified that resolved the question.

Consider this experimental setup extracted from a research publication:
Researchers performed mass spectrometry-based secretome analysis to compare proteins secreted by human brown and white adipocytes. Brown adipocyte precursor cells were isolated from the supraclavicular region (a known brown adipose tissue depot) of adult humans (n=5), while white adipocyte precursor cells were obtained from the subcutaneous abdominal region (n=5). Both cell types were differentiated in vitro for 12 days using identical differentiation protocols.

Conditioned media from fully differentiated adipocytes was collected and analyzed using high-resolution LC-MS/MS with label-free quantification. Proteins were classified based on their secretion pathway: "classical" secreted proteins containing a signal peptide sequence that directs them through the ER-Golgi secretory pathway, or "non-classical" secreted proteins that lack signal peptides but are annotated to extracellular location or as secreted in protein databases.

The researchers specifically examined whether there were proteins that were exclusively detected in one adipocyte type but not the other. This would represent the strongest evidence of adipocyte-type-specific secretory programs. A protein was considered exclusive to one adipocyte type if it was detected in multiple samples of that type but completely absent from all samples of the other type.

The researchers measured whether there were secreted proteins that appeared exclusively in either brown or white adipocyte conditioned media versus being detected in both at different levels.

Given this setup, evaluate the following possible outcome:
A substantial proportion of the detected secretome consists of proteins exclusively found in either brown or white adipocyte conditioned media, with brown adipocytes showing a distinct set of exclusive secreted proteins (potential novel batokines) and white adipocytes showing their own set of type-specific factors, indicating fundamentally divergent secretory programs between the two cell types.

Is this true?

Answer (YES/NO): NO